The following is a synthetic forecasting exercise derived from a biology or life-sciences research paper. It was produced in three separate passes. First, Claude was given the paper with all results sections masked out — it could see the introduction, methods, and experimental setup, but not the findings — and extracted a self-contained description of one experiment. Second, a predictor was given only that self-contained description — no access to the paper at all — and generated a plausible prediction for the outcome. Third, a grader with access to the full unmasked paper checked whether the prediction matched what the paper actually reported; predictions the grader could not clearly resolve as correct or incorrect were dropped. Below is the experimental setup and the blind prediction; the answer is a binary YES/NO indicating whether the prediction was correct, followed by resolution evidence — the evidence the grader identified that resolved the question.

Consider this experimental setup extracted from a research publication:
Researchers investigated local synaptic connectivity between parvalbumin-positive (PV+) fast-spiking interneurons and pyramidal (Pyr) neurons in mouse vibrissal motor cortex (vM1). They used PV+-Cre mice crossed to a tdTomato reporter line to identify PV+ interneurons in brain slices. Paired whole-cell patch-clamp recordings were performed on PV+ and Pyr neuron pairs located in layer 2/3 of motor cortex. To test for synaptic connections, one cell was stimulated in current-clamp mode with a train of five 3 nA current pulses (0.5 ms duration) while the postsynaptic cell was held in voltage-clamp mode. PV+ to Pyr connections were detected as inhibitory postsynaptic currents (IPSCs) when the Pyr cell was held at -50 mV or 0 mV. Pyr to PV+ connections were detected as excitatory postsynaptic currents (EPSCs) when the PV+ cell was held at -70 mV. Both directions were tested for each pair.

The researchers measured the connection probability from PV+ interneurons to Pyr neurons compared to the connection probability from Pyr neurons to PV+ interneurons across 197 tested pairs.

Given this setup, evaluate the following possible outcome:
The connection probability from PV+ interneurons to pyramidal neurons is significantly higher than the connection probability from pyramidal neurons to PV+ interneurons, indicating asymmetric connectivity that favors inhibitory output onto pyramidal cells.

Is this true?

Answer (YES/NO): YES